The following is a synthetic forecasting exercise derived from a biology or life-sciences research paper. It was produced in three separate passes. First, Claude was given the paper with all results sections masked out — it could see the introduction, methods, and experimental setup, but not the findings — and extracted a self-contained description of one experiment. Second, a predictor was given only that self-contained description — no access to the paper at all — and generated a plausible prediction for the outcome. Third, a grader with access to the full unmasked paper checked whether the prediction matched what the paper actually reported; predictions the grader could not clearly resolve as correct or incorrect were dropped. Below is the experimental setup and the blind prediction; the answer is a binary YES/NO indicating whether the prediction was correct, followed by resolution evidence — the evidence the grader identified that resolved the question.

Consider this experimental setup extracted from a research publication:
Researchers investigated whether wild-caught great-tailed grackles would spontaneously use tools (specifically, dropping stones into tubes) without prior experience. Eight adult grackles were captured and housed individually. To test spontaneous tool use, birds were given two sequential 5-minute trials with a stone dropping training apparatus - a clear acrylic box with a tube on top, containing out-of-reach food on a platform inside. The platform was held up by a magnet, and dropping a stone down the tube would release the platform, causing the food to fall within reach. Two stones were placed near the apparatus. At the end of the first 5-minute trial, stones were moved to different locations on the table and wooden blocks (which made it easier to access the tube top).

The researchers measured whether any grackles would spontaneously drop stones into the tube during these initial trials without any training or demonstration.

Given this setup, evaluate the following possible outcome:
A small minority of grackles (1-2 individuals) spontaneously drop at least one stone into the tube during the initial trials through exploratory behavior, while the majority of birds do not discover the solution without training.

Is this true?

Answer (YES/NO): NO